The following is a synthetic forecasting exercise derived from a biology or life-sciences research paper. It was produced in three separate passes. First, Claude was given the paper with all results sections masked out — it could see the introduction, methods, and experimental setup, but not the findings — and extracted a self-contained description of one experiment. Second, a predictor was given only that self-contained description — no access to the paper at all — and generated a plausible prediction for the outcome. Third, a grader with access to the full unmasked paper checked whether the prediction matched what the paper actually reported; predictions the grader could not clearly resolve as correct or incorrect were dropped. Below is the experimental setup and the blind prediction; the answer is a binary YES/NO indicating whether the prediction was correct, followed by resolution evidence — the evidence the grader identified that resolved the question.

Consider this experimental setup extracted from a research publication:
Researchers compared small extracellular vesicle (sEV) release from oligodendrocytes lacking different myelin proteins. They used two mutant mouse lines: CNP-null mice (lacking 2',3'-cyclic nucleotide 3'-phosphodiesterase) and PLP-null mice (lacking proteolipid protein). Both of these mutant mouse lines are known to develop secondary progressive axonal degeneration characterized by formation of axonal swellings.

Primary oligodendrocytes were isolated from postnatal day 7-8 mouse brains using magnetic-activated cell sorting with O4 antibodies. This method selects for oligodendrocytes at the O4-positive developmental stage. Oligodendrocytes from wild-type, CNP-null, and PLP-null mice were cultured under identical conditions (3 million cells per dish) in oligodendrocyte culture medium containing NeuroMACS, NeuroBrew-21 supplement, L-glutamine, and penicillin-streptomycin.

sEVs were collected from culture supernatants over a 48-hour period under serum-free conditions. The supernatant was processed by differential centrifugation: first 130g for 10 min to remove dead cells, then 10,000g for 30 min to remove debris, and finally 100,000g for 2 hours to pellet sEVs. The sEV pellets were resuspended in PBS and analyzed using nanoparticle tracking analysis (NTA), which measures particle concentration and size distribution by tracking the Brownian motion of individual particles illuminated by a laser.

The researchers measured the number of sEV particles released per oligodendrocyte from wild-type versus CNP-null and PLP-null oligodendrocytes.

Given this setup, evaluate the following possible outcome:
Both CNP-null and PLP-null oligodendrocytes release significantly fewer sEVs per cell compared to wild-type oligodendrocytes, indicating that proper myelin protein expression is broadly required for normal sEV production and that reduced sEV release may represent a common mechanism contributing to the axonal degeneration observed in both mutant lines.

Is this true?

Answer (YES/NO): YES